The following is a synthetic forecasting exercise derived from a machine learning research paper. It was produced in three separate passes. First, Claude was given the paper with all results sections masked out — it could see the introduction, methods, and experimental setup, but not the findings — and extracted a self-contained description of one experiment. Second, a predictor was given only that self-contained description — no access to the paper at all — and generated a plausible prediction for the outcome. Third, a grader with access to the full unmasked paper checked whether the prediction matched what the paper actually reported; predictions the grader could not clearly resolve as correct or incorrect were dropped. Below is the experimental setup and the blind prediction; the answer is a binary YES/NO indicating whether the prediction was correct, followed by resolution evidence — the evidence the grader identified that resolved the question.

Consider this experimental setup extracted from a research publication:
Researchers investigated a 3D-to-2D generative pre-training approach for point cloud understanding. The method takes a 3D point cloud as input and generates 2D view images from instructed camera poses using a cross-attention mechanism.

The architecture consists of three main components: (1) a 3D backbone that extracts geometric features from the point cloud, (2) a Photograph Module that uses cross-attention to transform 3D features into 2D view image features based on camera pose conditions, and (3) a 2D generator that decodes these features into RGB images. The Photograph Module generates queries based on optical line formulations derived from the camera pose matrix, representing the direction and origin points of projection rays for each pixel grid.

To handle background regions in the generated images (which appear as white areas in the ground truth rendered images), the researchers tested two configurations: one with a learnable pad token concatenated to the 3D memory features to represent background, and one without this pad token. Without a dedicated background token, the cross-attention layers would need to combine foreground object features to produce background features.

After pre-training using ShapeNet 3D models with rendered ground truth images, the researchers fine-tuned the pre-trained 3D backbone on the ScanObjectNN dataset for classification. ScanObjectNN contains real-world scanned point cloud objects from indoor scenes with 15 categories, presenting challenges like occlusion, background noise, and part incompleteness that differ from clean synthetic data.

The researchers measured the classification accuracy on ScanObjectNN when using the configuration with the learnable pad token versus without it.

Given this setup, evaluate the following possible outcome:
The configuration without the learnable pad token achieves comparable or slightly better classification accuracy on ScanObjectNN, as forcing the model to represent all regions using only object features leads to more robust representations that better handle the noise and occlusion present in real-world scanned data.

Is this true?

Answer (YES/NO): NO